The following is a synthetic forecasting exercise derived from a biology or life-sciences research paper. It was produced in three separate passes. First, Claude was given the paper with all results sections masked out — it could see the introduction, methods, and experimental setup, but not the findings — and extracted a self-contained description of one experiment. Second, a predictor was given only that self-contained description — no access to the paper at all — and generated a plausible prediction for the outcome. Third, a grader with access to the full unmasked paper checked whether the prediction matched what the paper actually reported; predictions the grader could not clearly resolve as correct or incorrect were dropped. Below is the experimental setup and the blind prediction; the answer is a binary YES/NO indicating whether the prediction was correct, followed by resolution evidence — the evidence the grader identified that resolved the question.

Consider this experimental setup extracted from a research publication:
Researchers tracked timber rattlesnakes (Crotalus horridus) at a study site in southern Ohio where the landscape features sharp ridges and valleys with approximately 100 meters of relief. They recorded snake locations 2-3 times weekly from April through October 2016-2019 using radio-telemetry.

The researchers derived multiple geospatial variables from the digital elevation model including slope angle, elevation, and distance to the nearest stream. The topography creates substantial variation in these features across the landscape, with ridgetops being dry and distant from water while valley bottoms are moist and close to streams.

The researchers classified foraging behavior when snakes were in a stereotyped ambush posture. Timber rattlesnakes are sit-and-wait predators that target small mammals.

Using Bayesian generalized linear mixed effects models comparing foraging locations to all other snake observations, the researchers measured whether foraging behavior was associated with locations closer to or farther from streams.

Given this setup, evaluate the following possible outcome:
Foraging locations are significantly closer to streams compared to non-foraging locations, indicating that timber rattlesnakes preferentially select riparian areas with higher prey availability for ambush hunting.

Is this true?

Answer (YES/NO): NO